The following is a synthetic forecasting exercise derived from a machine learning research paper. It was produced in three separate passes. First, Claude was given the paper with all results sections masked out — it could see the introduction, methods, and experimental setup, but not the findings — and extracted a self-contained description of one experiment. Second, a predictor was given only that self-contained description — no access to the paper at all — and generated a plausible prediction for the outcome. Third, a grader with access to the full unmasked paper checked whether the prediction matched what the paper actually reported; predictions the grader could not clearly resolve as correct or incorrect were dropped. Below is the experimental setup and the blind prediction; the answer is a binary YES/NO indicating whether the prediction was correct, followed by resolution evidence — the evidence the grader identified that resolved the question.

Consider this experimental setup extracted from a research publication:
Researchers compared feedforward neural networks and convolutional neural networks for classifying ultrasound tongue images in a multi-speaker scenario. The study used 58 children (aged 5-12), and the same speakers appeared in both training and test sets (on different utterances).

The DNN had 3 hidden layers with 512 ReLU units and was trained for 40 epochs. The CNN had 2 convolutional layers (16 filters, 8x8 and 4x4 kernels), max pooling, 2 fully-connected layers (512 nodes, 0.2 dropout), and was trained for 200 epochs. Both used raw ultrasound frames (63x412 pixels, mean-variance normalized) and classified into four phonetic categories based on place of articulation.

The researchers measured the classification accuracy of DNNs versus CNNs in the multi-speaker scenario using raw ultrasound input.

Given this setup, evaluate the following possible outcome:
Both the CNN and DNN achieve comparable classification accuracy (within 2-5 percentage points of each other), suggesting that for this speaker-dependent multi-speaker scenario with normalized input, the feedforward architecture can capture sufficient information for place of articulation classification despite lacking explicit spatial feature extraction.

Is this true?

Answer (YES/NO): NO